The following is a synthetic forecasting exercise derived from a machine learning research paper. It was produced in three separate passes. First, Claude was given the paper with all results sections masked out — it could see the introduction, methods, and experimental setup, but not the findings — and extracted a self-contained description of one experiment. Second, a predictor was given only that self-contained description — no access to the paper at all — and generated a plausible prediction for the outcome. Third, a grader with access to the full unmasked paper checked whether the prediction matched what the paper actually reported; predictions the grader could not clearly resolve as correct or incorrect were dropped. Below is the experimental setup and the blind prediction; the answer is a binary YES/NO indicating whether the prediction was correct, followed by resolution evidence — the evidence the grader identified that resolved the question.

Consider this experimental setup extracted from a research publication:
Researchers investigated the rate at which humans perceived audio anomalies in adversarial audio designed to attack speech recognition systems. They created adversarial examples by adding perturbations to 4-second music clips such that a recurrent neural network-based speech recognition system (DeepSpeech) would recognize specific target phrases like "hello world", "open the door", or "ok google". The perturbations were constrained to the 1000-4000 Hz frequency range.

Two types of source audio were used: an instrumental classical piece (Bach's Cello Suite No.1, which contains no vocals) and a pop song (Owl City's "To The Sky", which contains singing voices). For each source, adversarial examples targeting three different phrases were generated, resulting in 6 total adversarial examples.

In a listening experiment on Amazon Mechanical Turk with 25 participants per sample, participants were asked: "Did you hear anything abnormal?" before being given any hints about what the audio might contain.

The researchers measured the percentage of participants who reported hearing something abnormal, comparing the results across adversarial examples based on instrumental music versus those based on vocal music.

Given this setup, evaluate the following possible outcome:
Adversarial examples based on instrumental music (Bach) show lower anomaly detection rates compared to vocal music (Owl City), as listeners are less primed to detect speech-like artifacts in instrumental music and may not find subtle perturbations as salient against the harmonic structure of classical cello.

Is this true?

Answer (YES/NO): NO